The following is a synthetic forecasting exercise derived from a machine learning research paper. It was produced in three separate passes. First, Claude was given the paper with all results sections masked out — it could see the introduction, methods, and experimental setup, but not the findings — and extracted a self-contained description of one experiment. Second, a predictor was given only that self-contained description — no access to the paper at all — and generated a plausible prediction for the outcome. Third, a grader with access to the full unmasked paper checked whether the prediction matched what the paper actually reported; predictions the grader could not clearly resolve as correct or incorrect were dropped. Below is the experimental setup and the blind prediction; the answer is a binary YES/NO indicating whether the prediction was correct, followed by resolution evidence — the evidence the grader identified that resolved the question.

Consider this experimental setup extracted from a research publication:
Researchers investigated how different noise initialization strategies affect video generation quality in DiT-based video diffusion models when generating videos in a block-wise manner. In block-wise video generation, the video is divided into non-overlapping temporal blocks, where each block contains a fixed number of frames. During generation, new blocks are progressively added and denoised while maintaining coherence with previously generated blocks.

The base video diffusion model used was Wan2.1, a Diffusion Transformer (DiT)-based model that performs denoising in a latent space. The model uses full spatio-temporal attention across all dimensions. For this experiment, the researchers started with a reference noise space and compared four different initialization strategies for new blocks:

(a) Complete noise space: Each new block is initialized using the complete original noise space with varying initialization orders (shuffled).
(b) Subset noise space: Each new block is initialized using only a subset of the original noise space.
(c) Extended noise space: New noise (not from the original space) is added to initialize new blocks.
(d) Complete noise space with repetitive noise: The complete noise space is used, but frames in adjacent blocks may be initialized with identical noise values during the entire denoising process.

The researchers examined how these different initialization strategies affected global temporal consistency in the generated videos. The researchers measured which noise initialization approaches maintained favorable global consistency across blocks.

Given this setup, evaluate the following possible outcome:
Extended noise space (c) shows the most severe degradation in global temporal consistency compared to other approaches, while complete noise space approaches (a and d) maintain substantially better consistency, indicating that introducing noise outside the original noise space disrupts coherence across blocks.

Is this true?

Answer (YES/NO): NO